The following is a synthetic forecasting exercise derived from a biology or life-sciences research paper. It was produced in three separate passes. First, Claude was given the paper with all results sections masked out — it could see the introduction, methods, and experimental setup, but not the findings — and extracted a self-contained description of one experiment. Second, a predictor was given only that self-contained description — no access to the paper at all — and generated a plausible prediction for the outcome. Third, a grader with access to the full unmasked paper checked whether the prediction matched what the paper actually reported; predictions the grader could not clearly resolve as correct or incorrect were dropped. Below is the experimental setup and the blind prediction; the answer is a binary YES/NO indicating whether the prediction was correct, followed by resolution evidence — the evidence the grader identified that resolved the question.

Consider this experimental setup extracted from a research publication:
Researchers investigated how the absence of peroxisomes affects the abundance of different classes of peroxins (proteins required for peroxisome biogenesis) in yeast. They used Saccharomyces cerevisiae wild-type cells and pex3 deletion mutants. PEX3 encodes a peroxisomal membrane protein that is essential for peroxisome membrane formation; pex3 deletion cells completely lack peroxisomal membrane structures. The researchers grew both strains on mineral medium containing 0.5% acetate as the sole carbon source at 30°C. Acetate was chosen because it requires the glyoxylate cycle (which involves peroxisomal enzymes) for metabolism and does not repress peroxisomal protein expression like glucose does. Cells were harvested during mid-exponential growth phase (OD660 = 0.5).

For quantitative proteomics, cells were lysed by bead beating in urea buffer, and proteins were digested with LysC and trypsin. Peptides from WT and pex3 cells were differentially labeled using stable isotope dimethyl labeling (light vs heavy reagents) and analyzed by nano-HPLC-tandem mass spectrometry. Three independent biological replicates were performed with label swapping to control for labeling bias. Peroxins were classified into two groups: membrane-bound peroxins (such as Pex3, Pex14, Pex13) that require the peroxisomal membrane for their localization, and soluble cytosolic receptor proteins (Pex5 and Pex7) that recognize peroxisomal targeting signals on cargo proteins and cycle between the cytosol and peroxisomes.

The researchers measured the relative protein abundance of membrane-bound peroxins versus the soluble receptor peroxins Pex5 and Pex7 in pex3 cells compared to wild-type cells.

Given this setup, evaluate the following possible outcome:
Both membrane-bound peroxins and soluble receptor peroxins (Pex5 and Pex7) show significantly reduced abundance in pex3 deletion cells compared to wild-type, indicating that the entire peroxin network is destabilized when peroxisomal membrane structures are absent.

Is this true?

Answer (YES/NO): NO